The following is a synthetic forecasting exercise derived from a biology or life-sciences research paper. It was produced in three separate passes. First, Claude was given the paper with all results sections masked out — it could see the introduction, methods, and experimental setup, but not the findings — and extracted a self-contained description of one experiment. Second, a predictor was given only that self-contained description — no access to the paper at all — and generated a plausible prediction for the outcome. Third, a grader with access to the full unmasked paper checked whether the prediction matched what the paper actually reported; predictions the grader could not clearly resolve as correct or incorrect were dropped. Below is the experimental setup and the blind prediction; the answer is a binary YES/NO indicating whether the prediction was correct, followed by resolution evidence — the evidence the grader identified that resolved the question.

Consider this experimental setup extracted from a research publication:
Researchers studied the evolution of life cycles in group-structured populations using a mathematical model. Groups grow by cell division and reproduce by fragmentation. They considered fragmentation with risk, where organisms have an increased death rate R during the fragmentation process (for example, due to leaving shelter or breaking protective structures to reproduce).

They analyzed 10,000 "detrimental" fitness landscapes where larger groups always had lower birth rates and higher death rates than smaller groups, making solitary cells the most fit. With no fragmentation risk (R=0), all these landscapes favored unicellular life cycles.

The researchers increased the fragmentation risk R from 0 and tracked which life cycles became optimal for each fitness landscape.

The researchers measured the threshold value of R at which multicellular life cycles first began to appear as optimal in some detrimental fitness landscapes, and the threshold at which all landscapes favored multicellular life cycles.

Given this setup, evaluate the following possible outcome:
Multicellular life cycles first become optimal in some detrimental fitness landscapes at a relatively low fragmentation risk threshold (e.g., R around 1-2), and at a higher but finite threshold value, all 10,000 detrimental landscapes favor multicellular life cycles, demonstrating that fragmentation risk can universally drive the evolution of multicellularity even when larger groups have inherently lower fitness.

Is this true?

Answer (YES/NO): NO